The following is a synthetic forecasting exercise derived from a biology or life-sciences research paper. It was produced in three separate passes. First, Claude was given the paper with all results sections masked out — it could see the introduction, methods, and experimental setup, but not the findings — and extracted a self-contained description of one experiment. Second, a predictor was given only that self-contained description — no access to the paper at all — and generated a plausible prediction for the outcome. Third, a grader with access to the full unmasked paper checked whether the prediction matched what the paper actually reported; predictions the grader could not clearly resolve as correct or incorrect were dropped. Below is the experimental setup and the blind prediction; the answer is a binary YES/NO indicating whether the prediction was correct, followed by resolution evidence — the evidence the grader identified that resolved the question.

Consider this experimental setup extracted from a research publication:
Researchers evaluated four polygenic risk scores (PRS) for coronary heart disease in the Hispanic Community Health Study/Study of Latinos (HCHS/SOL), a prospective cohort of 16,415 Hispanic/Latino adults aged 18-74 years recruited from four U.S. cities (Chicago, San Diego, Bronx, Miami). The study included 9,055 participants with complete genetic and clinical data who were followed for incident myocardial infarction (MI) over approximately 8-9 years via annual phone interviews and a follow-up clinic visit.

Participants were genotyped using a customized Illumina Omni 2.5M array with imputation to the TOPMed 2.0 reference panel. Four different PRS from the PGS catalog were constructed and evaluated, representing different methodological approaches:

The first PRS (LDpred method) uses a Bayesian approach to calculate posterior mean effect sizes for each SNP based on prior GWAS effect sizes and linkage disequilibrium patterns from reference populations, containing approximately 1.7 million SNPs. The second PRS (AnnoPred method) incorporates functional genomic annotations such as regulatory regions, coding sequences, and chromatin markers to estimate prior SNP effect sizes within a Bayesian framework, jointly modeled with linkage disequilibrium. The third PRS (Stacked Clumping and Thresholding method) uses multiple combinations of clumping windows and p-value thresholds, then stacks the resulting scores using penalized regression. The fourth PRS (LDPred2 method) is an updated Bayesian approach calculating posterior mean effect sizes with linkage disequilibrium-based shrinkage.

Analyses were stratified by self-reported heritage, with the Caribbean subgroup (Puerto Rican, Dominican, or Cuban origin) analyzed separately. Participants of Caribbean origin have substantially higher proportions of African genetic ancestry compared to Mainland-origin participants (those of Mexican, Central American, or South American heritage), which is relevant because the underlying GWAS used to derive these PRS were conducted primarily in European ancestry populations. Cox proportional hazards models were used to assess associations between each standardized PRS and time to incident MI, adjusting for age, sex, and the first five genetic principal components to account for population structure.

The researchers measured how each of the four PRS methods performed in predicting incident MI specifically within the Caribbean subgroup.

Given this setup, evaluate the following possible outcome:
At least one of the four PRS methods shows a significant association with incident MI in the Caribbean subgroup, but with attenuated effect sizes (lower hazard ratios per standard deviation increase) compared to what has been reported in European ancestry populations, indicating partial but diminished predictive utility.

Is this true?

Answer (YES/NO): NO